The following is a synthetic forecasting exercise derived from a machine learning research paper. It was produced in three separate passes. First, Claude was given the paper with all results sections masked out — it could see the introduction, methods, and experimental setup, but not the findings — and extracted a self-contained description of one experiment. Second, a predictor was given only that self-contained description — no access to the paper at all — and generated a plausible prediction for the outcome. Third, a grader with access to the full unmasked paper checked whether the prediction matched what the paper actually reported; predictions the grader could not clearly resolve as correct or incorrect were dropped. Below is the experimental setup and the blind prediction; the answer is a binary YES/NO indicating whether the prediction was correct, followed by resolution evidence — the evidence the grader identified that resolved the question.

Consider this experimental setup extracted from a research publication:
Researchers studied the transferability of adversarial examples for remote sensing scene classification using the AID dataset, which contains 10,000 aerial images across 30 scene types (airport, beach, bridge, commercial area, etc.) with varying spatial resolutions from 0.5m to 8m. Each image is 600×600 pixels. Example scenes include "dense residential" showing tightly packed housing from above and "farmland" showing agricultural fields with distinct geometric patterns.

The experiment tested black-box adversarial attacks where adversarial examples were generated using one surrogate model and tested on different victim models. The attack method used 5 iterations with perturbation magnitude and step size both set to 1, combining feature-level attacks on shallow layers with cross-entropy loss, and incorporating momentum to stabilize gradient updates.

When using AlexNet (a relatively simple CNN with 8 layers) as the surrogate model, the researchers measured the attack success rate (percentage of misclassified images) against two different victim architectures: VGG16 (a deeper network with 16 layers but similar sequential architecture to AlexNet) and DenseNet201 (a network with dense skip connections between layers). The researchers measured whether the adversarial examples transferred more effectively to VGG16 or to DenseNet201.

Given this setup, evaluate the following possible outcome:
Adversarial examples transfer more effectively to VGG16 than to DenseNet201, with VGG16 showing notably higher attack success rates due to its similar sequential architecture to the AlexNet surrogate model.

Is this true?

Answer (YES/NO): YES